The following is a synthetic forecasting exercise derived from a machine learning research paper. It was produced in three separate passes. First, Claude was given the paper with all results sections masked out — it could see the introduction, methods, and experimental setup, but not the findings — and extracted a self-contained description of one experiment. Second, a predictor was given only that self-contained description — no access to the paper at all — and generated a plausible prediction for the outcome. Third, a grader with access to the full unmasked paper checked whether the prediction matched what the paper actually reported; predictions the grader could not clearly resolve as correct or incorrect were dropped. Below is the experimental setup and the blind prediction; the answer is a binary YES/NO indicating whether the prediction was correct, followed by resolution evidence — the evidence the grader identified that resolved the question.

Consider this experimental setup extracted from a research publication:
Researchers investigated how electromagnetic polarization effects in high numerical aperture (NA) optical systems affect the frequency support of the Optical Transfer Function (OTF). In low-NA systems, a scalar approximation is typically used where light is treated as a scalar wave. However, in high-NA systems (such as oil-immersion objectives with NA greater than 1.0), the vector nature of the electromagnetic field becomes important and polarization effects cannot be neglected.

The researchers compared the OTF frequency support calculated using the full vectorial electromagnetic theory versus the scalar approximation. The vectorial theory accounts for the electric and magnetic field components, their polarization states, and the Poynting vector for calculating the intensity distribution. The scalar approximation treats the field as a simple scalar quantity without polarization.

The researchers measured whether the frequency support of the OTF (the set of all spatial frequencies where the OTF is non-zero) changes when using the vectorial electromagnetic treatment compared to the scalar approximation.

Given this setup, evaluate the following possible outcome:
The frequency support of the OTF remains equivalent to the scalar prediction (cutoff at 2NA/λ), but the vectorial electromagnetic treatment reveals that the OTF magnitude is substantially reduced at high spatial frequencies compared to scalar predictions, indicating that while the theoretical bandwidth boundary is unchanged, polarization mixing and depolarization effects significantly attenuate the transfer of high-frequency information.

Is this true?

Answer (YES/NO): NO